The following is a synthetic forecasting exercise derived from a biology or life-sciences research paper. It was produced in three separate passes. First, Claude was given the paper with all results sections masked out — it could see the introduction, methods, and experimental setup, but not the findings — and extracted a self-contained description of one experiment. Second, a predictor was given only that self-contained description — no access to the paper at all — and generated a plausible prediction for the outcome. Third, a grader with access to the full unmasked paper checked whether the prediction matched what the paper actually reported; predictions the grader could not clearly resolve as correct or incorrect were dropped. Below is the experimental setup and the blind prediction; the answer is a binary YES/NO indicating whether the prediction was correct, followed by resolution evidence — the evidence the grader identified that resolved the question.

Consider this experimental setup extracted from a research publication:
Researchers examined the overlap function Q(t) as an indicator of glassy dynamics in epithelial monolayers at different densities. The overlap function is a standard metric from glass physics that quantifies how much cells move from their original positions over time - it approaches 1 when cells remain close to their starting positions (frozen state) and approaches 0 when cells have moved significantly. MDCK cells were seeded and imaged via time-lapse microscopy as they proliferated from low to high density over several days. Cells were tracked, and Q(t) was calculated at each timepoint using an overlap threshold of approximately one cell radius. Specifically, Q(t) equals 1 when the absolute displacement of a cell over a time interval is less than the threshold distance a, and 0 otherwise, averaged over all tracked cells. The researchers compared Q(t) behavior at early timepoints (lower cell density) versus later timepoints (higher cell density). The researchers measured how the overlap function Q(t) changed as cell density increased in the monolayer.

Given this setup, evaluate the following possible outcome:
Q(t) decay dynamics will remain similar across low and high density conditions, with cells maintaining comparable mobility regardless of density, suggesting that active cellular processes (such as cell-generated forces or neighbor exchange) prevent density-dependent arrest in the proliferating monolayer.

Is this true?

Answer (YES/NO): NO